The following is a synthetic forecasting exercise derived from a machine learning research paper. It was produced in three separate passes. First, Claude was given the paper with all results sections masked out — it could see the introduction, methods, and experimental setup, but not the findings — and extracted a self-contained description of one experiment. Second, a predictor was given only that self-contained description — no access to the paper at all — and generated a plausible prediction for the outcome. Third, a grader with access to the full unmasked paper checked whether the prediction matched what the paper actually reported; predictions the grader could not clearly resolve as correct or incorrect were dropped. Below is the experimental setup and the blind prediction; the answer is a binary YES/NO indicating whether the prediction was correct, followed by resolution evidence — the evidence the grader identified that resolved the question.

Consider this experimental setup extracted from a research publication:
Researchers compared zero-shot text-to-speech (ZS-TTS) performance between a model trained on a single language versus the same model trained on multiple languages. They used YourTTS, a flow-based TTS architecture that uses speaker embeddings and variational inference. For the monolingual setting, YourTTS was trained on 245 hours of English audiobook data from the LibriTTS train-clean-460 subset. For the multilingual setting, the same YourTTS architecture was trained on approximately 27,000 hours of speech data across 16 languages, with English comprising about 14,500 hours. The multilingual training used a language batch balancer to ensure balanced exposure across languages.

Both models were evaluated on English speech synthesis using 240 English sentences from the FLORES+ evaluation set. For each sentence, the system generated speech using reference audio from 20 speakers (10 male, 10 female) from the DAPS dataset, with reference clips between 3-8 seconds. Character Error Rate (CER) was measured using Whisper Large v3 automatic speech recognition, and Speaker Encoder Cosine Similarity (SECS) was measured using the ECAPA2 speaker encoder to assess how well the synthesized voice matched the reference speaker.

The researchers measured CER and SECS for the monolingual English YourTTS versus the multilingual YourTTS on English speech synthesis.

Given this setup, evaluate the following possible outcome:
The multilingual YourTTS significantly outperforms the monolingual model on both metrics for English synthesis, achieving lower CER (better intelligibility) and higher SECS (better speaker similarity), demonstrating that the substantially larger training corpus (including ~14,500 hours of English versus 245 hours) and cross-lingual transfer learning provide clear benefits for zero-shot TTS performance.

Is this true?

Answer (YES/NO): NO